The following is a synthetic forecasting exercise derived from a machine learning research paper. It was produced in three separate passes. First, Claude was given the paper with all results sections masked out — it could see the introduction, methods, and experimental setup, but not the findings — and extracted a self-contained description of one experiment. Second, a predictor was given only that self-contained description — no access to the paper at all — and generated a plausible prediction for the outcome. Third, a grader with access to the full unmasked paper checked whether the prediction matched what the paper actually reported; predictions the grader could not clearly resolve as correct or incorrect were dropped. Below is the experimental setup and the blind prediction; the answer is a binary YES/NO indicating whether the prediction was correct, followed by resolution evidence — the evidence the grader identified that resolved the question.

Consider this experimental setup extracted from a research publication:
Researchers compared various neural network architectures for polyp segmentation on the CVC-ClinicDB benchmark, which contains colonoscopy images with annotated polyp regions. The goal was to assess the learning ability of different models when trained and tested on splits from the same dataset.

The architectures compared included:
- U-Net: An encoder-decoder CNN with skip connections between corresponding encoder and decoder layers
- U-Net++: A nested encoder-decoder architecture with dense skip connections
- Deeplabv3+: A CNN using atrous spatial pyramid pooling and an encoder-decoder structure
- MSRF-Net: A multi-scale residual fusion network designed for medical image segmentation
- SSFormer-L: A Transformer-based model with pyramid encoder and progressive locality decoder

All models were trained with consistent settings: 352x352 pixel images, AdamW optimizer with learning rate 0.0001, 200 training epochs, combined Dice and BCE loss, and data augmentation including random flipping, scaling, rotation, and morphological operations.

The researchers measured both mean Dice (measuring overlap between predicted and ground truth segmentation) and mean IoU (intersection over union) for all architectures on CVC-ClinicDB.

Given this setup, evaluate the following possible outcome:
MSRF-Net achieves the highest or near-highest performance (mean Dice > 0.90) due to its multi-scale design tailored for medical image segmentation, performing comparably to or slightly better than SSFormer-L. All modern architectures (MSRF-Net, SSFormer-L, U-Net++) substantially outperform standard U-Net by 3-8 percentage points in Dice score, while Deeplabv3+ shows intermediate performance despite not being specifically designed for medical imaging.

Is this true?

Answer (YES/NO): NO